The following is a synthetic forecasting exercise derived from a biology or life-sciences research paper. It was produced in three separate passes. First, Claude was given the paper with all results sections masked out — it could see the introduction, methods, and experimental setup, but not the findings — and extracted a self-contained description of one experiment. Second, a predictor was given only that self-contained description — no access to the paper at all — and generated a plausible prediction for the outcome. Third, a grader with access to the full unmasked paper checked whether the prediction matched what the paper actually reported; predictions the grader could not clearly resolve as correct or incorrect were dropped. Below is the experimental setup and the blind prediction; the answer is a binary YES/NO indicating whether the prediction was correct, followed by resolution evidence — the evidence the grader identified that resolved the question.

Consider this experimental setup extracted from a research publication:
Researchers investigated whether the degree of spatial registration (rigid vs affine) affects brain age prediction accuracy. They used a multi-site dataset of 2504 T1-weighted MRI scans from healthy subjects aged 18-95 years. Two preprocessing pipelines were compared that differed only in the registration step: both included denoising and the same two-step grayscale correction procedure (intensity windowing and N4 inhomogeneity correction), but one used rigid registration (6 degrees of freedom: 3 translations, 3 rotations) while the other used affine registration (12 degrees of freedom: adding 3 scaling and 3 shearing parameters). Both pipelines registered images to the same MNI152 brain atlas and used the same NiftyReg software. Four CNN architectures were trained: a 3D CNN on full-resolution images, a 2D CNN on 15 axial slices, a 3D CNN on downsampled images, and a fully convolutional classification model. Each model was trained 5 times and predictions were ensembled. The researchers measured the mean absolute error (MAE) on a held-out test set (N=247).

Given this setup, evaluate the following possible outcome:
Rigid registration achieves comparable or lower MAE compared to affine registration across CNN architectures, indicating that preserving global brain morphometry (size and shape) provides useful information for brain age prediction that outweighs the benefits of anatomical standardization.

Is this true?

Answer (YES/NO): NO